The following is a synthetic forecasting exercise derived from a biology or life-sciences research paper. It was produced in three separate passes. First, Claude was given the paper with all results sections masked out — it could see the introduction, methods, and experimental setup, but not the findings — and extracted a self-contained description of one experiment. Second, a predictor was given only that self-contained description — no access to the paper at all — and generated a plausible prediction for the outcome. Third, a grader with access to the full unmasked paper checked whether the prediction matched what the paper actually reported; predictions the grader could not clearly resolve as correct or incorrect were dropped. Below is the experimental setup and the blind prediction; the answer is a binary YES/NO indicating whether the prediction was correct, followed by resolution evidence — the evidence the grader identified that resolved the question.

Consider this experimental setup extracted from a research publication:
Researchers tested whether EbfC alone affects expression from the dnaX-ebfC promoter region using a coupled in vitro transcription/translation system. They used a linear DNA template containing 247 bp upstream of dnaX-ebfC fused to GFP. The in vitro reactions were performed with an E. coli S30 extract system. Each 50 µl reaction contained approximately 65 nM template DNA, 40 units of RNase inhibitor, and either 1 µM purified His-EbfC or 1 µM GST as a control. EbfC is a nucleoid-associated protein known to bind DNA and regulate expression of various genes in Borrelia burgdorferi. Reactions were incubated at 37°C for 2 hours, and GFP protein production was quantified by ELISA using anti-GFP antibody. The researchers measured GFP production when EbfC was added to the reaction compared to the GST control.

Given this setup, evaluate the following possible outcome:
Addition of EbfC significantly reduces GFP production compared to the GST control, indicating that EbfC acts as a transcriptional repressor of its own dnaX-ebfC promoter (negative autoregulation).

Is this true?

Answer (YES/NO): NO